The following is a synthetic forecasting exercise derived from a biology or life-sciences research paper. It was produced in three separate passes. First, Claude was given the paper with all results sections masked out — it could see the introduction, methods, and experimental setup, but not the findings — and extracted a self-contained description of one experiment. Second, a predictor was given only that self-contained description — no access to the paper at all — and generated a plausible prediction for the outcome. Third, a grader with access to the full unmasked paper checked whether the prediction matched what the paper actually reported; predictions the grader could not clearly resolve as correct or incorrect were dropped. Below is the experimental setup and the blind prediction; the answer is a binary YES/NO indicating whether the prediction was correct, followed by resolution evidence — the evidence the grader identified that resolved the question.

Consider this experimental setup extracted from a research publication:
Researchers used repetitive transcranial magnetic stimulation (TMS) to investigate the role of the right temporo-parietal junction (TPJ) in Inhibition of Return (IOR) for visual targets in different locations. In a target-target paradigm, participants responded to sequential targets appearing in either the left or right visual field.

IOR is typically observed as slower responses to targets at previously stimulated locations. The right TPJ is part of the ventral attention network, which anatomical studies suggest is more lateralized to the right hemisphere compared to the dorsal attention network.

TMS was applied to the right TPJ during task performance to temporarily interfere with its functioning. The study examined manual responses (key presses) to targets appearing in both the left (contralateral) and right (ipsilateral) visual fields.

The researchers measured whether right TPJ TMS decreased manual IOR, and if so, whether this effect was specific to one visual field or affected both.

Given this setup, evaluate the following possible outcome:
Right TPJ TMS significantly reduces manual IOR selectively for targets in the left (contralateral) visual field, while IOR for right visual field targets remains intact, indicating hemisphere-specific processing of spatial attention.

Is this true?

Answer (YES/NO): NO